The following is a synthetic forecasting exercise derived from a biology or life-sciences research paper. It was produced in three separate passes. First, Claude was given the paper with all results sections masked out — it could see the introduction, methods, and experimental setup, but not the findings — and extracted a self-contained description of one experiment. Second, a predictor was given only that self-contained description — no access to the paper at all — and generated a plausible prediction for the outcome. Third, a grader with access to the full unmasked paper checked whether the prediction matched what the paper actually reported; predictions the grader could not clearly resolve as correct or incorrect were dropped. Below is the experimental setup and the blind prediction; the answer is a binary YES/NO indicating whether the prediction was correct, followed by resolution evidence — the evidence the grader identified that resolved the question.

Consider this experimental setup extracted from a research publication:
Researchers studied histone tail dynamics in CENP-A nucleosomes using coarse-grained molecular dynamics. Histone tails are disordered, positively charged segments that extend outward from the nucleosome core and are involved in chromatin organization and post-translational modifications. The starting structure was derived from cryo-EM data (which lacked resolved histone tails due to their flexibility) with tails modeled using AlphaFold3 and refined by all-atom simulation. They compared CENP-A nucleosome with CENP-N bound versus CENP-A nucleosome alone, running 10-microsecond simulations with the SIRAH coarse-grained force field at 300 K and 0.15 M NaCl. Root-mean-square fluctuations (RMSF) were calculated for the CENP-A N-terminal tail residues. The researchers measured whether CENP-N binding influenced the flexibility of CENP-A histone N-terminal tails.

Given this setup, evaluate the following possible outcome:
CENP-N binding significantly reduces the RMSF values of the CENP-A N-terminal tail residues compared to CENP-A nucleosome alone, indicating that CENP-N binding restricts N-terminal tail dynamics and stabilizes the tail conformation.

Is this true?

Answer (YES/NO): NO